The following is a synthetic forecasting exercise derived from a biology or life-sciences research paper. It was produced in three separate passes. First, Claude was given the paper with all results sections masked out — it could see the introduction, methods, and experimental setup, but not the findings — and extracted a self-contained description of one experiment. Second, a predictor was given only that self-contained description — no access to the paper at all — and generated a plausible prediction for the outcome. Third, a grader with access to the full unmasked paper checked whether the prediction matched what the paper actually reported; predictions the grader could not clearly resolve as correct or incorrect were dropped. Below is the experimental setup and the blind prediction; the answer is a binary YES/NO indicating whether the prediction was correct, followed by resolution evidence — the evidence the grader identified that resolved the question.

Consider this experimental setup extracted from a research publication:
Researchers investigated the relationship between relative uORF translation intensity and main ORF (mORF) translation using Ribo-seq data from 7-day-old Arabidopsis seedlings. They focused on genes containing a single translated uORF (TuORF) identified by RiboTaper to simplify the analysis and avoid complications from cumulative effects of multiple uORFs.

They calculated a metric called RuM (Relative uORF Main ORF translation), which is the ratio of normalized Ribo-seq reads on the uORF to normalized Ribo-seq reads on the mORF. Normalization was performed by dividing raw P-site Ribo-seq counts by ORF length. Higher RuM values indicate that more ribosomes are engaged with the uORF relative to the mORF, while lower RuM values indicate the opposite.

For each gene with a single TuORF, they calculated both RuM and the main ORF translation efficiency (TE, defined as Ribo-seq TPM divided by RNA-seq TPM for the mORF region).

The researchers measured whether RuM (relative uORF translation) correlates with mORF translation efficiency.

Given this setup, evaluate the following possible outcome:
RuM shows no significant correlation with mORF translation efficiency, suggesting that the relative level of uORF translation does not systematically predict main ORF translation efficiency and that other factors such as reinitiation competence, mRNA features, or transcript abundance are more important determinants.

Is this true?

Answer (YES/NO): NO